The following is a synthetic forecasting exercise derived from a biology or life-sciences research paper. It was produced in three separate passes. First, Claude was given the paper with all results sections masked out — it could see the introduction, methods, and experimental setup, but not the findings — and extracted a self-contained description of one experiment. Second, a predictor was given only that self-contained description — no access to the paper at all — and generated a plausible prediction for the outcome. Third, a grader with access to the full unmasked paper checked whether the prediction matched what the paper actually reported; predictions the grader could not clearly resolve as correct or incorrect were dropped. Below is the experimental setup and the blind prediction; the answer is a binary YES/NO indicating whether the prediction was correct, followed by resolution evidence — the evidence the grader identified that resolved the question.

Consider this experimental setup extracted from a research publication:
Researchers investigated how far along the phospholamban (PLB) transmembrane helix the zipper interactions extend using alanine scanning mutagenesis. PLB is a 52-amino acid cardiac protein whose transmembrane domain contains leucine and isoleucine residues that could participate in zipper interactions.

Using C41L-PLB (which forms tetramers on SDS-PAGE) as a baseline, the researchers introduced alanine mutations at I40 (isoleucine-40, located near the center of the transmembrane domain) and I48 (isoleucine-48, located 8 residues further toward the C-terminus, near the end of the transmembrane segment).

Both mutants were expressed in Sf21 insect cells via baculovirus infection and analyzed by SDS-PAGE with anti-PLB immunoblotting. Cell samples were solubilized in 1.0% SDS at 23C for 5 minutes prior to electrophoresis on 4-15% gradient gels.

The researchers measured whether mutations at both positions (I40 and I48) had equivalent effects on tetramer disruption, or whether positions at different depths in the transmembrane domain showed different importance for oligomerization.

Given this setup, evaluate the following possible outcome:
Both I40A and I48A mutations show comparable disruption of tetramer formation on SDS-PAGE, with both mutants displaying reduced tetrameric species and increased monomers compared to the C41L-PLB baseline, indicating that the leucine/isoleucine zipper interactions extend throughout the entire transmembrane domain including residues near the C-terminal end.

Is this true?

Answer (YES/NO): NO